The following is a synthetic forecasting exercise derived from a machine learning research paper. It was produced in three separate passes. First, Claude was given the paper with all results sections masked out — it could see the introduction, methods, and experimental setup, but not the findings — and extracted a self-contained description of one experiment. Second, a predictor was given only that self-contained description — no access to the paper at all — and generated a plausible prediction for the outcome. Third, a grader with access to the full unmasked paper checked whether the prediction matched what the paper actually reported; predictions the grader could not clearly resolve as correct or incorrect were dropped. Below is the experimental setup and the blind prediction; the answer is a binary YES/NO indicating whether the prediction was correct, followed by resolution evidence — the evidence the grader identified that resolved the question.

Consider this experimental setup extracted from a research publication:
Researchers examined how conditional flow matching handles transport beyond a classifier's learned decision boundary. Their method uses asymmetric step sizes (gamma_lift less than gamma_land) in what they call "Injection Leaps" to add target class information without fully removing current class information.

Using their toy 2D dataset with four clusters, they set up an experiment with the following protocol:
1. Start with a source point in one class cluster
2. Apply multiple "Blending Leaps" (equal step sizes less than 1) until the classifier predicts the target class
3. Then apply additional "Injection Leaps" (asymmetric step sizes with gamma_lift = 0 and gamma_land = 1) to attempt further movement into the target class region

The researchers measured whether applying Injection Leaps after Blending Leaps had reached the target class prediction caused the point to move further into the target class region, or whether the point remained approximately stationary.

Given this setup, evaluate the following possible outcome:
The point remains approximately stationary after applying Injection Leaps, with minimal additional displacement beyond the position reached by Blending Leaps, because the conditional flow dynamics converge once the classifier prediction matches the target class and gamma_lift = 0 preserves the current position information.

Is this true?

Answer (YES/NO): NO